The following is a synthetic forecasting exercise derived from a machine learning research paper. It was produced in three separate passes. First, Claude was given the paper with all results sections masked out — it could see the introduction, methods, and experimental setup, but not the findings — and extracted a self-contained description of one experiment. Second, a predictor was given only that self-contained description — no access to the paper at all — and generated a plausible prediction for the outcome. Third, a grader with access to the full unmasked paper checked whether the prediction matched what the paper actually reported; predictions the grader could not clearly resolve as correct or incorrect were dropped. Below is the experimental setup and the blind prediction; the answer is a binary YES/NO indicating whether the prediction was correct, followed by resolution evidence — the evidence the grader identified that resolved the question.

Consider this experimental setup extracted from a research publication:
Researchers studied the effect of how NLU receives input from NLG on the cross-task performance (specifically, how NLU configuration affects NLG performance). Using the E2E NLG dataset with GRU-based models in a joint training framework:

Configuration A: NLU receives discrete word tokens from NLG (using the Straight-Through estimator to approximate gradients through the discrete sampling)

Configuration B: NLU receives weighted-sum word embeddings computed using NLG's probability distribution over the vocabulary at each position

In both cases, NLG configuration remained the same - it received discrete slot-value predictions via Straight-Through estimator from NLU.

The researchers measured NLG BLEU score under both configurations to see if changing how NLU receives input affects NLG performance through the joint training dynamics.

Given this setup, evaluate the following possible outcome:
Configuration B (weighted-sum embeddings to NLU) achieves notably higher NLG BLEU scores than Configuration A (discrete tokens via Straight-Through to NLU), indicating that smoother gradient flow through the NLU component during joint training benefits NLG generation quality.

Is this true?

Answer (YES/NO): NO